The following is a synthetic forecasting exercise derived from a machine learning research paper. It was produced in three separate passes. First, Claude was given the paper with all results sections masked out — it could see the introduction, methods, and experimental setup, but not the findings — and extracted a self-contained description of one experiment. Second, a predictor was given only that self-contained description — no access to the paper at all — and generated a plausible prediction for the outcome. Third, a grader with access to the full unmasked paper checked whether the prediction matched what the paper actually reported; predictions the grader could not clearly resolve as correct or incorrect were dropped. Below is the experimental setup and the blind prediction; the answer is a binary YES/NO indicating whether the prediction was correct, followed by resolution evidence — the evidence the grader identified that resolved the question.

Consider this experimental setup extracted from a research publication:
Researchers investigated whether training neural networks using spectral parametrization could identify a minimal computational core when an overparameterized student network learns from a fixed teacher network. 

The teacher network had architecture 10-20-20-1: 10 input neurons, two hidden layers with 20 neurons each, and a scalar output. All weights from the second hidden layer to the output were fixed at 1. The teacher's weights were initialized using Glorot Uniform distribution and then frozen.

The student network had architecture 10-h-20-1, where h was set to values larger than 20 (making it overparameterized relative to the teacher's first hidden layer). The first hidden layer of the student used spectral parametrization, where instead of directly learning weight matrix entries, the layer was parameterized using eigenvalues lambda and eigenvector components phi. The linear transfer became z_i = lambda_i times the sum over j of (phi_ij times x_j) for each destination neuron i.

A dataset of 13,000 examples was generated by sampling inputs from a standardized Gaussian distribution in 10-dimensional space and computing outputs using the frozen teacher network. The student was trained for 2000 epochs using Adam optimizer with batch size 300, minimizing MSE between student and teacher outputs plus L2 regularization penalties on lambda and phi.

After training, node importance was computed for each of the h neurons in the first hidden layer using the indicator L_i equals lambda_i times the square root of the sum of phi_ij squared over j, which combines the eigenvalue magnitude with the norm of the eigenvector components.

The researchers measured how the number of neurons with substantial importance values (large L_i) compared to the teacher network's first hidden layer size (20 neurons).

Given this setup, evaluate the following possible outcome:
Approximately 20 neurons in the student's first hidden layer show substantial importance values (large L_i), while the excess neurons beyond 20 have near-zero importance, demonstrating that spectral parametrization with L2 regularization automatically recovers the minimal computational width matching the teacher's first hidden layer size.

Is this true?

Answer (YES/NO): YES